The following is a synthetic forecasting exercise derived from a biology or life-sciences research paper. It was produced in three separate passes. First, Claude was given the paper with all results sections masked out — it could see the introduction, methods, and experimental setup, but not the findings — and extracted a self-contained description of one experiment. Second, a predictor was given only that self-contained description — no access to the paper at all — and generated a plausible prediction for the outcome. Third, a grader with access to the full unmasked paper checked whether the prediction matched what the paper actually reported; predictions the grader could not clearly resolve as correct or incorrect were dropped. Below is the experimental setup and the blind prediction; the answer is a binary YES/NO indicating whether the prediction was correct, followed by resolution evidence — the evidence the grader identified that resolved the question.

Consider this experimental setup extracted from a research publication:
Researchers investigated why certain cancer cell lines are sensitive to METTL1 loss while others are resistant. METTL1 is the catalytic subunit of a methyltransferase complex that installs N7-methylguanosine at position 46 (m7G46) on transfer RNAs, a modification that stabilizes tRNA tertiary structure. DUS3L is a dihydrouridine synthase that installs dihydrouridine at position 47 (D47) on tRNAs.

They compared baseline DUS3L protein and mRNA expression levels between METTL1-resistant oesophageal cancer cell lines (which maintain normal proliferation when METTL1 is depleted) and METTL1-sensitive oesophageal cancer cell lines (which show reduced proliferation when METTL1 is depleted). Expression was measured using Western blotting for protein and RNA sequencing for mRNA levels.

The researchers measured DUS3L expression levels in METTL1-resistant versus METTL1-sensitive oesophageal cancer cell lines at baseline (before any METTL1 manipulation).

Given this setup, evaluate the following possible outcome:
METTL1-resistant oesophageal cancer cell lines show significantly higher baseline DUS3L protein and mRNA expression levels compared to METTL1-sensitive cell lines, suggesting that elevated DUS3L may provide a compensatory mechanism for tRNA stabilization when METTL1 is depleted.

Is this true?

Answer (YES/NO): YES